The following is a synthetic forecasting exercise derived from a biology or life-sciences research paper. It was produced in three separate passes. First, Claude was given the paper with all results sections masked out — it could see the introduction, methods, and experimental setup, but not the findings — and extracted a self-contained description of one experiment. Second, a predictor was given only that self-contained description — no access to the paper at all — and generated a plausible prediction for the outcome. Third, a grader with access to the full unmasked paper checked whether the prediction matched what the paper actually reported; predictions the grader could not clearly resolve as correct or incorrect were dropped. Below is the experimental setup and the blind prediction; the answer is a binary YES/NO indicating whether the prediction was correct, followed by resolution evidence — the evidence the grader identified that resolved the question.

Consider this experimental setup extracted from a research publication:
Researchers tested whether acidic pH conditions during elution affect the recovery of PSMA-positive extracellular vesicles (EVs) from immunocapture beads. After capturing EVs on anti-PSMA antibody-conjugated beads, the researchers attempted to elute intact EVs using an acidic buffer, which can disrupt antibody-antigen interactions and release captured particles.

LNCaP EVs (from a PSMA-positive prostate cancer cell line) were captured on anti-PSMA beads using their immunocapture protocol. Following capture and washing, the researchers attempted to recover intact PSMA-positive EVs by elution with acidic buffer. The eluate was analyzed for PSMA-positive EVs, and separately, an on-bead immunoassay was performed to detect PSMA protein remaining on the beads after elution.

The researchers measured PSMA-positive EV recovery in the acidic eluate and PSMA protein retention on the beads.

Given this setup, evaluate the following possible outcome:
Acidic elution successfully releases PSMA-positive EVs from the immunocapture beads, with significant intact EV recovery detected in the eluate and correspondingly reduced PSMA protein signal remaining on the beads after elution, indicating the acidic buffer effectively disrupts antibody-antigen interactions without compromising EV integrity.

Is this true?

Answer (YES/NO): NO